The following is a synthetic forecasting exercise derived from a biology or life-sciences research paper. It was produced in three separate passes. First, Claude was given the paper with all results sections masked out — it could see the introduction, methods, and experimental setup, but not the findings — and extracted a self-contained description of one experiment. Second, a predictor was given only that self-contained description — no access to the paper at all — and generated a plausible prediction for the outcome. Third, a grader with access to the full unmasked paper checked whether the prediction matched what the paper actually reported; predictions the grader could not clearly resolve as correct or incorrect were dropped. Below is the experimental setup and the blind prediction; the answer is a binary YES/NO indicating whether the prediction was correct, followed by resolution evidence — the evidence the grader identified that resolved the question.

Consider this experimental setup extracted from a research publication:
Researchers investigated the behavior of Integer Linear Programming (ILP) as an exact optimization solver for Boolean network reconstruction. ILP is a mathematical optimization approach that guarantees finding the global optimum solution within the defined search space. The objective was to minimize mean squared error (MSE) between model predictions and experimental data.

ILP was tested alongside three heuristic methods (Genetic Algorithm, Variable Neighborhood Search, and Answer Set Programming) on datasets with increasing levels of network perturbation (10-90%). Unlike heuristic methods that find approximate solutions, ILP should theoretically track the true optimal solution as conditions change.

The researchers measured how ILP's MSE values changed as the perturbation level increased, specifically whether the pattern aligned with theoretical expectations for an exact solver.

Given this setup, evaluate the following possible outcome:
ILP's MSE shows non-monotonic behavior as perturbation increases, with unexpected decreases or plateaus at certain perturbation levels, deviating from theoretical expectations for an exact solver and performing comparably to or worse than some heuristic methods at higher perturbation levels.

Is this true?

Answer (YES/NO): NO